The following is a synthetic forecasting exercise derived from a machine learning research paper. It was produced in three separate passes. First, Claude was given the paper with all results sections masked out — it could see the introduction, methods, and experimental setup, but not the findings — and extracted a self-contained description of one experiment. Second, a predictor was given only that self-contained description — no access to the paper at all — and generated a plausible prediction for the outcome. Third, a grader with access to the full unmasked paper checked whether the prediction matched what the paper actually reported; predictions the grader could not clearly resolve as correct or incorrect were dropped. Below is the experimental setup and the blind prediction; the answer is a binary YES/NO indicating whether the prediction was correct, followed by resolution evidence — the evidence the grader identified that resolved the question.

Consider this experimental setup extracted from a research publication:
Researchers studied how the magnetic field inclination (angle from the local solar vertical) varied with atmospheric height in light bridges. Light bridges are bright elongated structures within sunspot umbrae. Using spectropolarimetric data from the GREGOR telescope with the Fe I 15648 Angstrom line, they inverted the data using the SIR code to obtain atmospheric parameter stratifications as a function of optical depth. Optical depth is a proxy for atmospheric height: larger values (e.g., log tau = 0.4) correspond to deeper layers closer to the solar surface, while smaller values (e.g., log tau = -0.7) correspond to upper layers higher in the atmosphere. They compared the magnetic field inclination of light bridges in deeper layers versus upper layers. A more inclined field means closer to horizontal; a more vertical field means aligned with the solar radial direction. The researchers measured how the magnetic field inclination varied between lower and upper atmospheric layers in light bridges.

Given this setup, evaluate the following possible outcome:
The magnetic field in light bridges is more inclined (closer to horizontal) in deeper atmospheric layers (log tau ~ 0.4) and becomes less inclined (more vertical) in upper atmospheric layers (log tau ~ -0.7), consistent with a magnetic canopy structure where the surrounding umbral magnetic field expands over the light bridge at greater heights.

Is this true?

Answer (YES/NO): NO